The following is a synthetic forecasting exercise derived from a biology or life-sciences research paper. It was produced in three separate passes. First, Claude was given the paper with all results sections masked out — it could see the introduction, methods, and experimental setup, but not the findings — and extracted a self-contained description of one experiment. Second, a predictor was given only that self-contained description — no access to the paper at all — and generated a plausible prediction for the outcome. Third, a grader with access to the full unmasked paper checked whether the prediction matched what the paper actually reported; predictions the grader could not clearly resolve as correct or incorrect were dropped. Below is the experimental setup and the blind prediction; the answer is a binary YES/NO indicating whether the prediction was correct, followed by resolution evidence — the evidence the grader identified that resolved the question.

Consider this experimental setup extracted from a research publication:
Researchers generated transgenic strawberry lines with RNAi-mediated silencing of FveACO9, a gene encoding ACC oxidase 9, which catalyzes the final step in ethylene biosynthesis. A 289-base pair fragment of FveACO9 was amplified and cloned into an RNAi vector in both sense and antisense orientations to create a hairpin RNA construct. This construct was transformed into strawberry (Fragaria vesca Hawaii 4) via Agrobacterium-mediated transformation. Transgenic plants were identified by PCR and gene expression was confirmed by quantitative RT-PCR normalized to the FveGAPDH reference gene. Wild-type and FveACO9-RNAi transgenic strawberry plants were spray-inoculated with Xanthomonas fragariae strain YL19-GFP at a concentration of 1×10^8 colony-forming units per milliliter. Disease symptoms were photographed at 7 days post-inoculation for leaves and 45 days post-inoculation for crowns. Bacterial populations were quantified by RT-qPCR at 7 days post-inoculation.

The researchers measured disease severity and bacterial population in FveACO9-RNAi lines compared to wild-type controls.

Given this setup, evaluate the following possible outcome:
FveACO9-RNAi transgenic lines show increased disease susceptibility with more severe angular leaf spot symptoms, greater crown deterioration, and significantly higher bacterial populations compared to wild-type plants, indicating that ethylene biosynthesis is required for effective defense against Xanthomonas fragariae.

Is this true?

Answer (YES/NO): NO